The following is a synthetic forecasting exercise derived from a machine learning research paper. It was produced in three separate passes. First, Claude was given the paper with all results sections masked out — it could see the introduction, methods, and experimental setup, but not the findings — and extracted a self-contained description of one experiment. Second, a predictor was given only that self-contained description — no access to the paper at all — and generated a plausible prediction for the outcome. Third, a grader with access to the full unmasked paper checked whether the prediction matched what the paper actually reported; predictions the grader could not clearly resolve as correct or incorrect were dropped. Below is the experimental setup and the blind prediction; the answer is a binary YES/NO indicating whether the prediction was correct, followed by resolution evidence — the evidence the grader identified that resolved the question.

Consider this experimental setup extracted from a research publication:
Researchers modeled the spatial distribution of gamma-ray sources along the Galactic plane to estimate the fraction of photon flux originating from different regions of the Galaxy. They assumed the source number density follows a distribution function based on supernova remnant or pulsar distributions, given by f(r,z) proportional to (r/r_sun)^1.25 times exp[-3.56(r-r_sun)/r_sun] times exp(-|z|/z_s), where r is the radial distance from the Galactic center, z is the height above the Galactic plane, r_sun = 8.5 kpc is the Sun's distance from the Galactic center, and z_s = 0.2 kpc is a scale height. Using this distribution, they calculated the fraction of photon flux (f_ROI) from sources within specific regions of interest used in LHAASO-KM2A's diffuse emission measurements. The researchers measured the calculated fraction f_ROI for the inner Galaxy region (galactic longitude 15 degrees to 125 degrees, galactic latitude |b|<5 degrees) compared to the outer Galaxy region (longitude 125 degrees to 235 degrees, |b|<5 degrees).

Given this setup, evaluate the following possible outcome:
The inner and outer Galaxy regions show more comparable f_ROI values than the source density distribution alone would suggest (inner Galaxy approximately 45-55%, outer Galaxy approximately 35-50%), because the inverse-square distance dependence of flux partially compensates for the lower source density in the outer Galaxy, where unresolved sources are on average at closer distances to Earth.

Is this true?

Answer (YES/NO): NO